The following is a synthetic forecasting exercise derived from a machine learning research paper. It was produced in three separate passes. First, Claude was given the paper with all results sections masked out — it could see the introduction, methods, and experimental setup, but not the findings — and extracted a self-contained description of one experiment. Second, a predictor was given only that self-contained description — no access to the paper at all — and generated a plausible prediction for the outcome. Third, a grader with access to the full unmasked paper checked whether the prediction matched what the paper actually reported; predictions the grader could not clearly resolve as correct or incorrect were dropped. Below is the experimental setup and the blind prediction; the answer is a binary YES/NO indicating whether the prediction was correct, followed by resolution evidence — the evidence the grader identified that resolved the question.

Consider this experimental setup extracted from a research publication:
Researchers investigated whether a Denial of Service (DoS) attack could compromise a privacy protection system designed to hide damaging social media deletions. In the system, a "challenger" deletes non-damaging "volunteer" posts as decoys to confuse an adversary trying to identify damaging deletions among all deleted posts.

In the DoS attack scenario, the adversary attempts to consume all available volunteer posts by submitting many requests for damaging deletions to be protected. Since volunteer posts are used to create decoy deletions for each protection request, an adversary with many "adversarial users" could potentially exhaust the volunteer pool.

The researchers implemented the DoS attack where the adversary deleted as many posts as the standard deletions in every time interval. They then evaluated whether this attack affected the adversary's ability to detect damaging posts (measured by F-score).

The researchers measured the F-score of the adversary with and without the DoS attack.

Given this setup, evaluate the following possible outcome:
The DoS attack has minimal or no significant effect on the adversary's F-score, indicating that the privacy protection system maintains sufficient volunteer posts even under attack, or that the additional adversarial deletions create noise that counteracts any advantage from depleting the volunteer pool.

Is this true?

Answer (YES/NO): YES